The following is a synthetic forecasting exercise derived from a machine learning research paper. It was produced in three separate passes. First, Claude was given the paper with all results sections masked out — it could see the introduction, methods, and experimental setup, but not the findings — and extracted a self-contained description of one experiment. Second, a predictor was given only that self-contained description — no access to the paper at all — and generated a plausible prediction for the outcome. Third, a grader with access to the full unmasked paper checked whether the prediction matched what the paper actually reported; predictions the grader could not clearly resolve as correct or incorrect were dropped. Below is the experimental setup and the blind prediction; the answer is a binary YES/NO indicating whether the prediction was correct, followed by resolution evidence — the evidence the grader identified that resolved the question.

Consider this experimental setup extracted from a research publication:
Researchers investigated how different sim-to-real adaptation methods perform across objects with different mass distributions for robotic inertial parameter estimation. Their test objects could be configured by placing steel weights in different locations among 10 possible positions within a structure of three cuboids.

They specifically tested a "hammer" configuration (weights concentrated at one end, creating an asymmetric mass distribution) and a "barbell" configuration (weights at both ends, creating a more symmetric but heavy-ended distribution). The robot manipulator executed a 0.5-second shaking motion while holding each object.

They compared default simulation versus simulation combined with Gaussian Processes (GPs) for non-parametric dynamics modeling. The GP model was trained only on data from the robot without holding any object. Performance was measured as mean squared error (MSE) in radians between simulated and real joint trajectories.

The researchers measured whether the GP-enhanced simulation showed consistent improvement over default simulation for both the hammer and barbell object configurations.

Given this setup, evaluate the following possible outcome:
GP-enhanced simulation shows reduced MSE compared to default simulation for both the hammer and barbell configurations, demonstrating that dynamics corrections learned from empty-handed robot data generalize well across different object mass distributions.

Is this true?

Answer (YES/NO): YES